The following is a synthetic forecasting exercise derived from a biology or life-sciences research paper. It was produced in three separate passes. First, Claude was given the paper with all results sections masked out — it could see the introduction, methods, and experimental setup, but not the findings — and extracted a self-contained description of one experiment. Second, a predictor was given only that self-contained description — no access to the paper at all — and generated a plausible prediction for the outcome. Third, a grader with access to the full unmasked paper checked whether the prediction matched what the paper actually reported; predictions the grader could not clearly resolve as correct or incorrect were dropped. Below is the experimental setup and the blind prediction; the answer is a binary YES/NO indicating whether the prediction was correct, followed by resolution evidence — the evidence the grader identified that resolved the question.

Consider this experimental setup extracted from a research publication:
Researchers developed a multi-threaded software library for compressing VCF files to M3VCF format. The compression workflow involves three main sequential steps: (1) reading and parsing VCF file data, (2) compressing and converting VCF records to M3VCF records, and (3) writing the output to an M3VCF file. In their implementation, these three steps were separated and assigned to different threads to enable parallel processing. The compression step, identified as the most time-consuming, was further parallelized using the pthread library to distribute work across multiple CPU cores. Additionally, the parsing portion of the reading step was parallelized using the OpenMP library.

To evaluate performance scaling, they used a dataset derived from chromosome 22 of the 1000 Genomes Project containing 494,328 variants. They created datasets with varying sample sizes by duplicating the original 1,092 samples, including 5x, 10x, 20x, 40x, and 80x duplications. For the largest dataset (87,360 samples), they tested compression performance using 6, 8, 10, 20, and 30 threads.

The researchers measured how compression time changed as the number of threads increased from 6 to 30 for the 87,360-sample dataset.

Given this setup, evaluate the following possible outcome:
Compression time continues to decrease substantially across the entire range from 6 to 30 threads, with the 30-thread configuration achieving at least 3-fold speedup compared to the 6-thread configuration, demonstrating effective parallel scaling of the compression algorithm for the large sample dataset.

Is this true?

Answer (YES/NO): NO